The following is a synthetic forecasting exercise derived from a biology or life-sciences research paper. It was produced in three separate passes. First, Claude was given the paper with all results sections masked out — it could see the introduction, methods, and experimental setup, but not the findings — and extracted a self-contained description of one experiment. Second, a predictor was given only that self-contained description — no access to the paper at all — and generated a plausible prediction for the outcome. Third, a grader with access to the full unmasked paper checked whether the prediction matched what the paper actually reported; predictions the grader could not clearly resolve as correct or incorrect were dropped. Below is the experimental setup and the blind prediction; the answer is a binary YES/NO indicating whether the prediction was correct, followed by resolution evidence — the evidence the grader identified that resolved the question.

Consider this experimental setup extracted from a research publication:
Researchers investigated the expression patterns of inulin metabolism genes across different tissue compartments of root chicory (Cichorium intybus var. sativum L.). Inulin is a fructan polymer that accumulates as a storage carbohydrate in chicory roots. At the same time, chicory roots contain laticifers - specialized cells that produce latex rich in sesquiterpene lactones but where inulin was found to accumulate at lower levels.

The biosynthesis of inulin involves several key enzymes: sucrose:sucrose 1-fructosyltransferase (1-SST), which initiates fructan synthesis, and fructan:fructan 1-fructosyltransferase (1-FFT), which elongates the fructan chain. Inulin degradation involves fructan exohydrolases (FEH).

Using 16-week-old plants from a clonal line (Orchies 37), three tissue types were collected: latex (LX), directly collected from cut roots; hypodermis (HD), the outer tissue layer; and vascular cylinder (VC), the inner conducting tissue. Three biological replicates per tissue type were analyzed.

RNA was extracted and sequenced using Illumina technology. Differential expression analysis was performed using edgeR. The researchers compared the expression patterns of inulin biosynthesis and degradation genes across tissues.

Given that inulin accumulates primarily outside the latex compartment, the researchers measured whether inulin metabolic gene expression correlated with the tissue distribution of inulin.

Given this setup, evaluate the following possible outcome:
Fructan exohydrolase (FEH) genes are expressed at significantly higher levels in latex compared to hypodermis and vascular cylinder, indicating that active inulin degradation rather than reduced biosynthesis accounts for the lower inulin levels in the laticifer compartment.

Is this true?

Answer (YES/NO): NO